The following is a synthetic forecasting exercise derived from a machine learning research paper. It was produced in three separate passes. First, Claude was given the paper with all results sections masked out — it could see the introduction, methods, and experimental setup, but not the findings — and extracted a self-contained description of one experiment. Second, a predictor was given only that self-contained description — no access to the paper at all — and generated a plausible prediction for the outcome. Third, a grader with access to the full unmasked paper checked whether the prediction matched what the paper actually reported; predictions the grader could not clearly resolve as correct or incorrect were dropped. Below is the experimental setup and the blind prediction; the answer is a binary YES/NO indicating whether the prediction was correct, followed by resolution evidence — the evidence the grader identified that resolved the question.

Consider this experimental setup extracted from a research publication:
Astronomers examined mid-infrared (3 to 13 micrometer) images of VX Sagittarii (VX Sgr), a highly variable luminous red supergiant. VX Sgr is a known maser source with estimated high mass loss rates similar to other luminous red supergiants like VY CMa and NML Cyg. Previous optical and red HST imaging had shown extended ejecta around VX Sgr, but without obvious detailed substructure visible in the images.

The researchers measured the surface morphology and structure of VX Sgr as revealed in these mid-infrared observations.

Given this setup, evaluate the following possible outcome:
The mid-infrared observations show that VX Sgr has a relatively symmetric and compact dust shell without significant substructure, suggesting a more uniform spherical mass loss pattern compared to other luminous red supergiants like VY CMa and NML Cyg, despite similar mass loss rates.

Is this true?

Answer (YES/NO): NO